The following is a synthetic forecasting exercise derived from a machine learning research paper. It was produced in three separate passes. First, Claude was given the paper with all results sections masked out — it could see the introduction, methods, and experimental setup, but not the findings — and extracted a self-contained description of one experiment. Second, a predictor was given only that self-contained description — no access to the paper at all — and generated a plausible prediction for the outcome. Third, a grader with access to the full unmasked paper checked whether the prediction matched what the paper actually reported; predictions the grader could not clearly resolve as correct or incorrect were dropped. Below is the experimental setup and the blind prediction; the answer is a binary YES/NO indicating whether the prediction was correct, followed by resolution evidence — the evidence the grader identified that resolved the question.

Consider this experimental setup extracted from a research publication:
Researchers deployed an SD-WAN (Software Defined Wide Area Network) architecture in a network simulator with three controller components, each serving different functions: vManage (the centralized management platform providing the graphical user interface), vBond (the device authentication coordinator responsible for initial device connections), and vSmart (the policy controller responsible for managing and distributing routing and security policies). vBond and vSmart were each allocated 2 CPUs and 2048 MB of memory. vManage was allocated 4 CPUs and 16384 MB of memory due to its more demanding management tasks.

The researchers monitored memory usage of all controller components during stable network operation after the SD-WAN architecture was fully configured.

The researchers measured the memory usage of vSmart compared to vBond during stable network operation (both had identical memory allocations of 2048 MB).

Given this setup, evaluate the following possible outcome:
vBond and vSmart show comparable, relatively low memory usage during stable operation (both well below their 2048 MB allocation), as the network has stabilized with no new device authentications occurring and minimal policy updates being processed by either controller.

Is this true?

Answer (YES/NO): NO